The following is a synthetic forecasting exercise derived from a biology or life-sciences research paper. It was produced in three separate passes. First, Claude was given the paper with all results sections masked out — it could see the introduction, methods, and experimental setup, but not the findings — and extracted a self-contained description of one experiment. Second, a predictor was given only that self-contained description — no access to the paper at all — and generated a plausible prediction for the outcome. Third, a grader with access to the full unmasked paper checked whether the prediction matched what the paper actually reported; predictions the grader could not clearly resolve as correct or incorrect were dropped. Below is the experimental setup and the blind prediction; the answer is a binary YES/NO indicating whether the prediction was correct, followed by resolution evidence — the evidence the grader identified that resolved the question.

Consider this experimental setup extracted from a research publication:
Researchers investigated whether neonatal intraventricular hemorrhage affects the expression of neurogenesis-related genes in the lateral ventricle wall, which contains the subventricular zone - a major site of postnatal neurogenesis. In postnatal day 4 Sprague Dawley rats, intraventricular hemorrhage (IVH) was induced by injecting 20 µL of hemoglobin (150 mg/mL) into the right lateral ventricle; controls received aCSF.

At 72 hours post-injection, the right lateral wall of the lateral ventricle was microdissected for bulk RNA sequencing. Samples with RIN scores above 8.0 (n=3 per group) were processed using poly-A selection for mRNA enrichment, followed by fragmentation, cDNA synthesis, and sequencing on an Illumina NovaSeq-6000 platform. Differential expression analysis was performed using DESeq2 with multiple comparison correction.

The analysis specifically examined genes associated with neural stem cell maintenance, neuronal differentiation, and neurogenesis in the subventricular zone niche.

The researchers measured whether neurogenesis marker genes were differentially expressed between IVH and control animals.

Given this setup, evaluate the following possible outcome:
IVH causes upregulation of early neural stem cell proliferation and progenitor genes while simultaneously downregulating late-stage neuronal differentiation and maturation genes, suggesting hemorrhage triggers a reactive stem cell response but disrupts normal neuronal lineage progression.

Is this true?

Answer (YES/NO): NO